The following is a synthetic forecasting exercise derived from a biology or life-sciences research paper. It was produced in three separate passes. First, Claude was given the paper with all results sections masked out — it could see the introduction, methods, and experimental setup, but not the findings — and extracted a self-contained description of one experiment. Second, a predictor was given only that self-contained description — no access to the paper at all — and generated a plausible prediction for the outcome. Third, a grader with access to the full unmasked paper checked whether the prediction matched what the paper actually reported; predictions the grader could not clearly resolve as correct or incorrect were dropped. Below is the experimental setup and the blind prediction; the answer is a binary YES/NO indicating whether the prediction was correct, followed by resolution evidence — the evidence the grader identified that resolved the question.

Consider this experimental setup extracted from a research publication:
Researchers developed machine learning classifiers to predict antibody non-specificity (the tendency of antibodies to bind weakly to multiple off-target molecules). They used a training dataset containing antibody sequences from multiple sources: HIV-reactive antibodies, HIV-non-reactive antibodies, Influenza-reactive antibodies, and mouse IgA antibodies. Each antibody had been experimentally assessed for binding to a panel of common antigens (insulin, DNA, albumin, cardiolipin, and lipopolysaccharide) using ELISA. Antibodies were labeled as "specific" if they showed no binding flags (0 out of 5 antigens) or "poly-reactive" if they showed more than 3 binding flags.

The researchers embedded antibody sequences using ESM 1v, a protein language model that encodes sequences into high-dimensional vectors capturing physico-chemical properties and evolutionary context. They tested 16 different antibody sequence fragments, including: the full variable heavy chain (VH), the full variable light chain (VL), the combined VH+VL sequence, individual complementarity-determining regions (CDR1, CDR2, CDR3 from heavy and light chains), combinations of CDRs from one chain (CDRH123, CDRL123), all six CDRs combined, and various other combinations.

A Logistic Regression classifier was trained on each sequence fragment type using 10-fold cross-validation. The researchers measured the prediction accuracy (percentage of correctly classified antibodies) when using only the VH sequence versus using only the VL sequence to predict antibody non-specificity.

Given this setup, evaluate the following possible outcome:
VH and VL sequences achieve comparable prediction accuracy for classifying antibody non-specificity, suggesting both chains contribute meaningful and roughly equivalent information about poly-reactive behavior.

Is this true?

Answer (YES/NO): NO